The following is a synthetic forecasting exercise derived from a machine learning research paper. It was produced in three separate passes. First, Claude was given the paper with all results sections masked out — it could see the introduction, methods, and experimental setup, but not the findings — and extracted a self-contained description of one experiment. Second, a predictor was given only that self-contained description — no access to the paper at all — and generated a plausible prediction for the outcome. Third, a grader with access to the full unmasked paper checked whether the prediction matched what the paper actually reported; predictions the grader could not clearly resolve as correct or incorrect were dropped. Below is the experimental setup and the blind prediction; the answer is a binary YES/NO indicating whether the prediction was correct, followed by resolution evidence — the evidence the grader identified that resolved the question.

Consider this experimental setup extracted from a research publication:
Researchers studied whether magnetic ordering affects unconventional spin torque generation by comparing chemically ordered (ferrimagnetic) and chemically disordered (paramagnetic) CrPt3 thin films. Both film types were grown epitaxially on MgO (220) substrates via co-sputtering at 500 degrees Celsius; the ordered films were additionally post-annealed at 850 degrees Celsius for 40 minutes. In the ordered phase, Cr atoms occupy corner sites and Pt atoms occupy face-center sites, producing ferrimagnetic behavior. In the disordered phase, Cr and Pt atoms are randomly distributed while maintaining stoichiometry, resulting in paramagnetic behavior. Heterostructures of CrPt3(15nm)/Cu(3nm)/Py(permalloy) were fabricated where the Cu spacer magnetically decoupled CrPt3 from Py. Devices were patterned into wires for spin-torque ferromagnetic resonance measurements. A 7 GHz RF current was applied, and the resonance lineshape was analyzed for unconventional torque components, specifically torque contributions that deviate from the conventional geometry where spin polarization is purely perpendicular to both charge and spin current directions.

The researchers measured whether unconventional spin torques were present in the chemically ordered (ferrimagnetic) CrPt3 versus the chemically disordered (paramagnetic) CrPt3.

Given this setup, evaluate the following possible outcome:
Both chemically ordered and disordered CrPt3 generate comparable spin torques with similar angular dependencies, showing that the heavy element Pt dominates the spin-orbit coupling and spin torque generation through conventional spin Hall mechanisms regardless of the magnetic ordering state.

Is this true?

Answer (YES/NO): NO